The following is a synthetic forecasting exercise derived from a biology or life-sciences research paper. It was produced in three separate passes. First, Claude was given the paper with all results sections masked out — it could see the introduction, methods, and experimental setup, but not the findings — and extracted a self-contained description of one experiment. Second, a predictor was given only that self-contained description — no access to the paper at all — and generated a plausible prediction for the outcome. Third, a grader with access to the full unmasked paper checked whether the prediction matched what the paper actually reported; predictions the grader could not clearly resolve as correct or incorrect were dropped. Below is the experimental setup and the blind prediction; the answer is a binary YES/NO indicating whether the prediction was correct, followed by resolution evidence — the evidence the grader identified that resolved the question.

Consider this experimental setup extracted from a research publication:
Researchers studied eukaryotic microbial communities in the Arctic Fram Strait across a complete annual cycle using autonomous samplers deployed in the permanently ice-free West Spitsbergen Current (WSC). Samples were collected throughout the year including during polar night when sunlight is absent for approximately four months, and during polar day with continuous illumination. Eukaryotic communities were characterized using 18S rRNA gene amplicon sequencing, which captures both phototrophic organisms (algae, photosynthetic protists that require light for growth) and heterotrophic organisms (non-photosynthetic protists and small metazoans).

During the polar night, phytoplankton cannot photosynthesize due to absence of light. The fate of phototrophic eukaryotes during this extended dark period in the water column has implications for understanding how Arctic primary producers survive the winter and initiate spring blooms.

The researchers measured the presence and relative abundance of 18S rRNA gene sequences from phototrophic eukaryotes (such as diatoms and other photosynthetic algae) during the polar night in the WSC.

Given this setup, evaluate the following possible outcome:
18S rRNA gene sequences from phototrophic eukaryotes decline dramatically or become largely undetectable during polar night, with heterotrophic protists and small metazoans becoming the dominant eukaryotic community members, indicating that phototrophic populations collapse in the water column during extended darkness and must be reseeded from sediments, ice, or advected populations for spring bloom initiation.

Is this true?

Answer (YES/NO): NO